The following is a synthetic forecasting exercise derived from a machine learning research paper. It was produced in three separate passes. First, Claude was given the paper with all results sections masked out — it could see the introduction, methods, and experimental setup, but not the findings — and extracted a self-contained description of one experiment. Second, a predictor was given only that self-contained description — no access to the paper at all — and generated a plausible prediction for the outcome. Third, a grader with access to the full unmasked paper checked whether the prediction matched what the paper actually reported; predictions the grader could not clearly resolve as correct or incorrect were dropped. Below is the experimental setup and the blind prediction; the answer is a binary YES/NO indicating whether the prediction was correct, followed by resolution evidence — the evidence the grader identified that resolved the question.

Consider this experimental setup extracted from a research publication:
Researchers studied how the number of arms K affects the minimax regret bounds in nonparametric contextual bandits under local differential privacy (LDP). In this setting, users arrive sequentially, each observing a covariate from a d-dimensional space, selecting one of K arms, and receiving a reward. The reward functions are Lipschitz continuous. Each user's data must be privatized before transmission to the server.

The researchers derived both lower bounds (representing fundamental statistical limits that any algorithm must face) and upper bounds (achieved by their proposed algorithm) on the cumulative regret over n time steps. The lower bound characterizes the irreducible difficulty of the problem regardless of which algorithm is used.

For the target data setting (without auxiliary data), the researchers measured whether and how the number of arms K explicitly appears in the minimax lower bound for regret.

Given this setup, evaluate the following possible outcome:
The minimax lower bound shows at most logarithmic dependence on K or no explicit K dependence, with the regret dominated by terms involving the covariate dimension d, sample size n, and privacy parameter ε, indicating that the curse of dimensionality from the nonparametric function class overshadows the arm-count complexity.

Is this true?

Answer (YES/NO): YES